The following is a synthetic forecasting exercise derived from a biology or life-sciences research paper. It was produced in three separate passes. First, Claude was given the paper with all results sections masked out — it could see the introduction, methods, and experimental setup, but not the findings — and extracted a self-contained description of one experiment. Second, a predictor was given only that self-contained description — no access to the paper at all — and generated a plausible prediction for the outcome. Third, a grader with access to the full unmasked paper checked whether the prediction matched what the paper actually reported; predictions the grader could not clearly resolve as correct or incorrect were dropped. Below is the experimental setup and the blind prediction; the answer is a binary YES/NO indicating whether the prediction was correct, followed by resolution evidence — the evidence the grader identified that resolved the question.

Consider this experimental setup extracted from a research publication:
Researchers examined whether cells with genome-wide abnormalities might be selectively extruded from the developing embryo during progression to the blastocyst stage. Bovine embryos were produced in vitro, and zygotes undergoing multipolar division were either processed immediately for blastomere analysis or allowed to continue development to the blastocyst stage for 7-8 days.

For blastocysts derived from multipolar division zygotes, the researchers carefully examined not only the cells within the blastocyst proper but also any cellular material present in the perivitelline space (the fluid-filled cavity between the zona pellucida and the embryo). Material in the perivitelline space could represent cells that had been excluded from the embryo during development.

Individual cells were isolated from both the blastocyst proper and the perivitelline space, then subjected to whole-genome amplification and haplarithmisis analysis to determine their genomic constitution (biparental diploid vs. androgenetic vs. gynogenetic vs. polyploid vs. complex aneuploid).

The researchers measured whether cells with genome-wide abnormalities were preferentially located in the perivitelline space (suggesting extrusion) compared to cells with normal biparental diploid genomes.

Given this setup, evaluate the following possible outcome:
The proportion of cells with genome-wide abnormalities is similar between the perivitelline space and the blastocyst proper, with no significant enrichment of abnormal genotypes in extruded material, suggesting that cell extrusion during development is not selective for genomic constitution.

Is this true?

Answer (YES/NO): NO